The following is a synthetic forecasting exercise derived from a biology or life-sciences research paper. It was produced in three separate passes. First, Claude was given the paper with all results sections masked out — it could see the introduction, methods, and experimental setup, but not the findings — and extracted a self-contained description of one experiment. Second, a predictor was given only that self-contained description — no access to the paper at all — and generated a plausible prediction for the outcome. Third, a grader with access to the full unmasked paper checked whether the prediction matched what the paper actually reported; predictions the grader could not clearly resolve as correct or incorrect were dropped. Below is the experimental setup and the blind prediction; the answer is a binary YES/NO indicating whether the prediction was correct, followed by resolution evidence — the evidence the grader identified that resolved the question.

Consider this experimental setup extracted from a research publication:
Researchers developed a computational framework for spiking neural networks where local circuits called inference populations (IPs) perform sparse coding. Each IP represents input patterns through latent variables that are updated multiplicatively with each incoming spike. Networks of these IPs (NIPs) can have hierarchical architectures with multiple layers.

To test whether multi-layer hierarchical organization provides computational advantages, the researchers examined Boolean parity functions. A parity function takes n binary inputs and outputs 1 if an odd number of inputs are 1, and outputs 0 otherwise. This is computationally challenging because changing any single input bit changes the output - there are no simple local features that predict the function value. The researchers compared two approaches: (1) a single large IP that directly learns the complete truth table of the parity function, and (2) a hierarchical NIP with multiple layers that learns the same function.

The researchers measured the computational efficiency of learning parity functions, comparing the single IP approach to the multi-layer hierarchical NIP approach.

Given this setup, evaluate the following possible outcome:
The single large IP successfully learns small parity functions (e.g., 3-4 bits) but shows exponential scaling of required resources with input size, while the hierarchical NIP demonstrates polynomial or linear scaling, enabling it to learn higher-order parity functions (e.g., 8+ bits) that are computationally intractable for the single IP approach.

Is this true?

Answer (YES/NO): NO